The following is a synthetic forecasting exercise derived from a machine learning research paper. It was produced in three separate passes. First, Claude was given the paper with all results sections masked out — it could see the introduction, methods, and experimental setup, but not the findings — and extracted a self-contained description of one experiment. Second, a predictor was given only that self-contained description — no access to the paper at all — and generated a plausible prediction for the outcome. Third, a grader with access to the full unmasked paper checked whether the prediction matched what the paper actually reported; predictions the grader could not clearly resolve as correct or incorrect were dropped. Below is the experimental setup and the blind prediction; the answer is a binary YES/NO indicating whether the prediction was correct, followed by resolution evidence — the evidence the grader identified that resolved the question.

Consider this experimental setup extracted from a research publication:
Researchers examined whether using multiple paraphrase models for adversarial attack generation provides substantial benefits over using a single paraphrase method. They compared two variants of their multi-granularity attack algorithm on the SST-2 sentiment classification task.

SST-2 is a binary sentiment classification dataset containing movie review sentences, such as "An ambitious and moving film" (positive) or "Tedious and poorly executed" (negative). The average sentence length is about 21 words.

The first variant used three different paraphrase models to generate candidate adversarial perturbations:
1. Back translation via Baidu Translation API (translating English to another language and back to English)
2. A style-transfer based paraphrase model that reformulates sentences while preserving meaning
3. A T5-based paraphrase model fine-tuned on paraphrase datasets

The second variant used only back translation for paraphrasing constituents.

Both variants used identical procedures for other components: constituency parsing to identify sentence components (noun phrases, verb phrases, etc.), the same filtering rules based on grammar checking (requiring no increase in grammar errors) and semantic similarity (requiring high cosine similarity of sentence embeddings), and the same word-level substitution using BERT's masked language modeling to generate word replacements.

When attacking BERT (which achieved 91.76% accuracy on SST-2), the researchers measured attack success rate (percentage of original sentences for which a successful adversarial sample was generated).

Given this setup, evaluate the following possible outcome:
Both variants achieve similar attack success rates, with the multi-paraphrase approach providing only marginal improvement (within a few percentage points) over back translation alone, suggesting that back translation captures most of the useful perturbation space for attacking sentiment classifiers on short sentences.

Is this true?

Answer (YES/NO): YES